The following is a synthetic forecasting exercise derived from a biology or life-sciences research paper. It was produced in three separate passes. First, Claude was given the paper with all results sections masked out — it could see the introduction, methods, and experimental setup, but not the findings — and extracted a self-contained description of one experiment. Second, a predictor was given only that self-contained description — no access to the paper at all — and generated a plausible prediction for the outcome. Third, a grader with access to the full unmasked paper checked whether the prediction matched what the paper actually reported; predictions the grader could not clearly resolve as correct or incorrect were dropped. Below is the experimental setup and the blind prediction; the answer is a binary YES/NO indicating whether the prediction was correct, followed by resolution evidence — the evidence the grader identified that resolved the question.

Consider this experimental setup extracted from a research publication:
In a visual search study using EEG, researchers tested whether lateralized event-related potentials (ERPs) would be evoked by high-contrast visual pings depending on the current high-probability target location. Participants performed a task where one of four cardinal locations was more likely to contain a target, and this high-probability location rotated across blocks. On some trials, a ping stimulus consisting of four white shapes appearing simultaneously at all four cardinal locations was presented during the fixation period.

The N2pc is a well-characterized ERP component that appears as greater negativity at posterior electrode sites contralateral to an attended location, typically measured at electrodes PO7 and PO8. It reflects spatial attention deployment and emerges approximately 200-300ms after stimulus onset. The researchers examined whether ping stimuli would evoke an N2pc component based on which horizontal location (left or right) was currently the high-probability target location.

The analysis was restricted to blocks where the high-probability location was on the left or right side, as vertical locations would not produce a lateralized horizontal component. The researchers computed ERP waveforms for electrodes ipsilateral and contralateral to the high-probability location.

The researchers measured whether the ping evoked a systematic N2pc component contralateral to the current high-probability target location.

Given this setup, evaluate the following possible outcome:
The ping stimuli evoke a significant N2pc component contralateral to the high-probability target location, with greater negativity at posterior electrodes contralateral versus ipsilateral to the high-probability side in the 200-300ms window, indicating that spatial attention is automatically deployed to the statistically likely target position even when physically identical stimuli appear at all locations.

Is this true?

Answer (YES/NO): NO